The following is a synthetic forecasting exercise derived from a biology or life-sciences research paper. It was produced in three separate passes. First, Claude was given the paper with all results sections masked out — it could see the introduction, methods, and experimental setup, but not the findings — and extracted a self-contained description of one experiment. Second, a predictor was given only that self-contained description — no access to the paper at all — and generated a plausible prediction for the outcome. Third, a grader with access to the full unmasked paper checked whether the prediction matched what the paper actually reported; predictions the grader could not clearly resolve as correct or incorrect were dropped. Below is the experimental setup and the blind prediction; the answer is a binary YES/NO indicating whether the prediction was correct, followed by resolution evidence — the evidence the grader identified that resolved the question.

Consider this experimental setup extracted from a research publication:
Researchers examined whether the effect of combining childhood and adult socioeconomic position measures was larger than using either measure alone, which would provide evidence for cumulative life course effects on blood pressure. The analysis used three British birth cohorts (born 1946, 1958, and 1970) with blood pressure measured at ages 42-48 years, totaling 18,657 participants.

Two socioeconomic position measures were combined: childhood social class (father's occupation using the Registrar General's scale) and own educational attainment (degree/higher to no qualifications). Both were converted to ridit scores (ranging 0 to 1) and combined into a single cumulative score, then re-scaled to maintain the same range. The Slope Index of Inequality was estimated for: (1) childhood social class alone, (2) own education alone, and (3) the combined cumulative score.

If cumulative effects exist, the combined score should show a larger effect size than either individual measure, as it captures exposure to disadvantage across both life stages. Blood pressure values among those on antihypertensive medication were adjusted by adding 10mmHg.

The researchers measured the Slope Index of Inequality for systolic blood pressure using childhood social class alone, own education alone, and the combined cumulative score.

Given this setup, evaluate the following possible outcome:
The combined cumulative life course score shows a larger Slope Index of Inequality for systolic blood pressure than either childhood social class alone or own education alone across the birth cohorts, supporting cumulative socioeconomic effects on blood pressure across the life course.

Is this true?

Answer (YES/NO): YES